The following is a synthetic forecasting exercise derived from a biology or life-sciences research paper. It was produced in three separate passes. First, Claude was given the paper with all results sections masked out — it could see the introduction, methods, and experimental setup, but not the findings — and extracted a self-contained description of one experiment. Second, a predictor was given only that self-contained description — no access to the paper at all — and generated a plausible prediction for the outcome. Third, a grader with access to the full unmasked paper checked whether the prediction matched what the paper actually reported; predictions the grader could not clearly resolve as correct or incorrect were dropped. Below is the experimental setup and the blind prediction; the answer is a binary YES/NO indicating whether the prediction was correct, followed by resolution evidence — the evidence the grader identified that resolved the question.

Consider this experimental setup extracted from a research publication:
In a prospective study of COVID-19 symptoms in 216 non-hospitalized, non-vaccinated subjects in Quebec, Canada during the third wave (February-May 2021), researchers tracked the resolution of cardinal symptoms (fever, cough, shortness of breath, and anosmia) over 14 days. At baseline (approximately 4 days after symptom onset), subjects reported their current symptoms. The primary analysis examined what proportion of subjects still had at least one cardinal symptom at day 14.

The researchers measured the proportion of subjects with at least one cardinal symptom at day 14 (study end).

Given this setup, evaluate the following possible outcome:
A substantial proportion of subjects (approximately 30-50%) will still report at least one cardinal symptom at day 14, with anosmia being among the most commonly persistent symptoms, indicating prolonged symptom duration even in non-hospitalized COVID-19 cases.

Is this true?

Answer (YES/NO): NO